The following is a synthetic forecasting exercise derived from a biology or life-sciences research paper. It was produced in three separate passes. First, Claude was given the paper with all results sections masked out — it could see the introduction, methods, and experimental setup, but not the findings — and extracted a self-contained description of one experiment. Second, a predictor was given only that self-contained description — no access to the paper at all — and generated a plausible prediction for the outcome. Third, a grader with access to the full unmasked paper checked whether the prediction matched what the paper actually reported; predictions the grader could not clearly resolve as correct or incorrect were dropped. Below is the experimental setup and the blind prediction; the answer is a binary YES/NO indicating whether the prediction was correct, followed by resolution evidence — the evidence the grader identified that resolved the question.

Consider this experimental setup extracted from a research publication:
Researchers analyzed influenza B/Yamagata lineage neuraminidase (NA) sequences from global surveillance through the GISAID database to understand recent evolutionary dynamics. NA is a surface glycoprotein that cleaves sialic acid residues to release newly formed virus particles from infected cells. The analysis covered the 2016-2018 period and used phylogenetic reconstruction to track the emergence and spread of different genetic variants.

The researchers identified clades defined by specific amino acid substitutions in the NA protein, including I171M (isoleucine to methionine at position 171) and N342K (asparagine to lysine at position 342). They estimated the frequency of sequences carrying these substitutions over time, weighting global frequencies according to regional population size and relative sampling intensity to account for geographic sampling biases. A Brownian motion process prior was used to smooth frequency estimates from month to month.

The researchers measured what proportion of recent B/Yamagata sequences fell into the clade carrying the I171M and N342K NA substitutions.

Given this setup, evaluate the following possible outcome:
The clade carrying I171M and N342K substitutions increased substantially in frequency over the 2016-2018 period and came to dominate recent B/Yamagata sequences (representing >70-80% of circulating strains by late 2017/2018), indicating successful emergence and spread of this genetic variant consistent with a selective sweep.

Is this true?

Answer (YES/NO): YES